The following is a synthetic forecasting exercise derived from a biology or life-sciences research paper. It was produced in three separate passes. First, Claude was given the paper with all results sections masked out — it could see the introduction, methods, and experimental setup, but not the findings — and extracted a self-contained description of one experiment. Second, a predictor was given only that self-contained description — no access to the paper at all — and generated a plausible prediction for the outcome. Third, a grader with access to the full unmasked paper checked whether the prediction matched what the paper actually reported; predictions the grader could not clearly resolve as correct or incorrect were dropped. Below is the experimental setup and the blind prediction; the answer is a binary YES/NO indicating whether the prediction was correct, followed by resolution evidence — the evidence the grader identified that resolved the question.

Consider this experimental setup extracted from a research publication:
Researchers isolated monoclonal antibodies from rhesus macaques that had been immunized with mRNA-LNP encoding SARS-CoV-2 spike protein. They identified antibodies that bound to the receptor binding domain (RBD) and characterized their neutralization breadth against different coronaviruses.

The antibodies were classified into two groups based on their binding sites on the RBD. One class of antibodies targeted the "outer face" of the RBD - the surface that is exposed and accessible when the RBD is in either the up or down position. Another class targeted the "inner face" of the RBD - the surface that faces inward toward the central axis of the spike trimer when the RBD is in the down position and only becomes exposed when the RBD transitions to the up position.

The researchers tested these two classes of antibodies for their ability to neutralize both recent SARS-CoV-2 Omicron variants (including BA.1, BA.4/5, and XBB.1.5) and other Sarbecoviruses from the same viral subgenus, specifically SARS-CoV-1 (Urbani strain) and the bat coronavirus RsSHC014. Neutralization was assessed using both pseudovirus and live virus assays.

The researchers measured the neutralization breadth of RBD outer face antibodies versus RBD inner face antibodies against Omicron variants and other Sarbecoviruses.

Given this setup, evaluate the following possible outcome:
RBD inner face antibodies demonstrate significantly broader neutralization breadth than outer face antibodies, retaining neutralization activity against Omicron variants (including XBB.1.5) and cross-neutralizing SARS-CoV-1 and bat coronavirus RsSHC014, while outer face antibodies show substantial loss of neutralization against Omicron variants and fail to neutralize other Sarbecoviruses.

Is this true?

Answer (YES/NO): NO